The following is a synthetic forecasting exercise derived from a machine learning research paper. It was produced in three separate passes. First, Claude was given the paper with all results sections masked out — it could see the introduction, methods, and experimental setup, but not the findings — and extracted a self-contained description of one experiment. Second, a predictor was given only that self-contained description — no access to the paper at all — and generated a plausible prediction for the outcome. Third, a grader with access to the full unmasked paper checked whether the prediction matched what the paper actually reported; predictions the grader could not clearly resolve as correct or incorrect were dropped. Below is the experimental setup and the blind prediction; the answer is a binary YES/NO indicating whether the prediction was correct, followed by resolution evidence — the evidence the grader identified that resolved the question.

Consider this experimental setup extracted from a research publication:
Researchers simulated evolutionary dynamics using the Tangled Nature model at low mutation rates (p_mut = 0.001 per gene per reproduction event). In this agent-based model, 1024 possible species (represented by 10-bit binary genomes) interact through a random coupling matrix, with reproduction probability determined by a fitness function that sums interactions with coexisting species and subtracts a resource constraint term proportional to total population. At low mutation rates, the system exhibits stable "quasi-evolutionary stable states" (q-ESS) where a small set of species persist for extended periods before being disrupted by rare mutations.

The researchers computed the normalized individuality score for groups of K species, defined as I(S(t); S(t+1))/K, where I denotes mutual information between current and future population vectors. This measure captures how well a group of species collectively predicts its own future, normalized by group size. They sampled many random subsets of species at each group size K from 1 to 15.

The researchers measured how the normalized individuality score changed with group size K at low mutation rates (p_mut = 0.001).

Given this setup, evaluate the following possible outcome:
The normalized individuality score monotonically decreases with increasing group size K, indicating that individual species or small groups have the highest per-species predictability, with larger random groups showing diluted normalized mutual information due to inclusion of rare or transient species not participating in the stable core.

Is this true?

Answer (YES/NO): NO